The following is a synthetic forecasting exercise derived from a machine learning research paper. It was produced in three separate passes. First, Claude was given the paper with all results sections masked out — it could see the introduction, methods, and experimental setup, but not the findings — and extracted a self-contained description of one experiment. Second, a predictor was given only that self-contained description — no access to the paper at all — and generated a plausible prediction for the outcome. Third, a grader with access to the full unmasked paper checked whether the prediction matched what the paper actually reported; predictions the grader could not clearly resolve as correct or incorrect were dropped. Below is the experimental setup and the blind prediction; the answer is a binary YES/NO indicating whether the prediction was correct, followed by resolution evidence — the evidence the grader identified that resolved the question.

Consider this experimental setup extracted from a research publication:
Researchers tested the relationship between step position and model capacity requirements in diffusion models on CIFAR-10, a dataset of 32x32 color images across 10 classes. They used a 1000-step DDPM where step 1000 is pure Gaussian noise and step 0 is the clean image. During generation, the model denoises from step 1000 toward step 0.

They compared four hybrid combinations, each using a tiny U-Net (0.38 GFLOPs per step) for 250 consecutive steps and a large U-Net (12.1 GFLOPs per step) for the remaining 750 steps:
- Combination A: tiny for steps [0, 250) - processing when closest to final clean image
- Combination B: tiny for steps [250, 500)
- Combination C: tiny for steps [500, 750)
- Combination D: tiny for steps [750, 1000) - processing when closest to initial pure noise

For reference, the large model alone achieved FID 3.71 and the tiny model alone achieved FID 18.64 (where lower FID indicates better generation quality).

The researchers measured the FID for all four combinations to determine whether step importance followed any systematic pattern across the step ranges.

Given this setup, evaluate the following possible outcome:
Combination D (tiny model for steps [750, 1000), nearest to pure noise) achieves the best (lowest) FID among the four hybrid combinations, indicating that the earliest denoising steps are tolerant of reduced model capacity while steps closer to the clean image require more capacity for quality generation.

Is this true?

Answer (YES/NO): NO